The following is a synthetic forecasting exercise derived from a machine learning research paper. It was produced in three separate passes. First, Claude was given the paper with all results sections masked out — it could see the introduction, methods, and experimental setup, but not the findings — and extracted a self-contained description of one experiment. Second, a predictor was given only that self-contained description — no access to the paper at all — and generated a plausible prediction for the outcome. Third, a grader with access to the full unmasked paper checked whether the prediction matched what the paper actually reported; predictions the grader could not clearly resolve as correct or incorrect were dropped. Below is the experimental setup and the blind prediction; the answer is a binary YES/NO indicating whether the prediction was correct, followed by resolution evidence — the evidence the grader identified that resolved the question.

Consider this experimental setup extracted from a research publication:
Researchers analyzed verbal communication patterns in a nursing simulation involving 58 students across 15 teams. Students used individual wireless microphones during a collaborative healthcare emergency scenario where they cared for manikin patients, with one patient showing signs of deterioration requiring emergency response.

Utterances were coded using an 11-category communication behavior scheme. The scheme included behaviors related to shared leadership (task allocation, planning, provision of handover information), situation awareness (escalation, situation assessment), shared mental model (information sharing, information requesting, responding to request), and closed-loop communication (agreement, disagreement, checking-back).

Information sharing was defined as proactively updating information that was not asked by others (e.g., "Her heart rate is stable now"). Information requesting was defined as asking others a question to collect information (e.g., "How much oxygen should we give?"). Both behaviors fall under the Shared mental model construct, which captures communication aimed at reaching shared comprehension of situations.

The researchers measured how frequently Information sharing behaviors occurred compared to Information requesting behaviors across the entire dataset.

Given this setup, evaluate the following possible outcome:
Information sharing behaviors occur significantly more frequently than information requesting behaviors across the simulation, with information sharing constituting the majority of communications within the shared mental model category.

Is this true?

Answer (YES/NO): NO